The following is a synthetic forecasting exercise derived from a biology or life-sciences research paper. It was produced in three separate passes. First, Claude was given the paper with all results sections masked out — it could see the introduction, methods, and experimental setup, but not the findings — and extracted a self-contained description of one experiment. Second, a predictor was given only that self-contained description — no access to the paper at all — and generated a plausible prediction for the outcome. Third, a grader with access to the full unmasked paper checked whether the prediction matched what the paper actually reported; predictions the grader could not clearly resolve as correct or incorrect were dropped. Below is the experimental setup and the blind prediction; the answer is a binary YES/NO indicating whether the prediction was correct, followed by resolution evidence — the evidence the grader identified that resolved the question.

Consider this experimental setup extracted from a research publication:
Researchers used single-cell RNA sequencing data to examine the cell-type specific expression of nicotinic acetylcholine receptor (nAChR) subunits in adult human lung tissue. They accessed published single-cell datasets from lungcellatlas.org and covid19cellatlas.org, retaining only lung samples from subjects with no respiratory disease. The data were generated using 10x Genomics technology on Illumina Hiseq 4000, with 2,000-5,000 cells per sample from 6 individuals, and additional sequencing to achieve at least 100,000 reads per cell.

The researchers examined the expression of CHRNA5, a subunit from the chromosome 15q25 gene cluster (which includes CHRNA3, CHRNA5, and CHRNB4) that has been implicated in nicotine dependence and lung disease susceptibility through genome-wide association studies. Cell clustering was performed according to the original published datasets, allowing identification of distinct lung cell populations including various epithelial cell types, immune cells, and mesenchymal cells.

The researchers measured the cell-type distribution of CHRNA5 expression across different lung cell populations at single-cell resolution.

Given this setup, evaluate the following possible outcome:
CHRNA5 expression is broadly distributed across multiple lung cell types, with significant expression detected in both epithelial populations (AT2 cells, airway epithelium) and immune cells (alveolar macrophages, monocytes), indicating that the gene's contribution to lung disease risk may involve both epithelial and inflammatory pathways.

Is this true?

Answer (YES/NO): YES